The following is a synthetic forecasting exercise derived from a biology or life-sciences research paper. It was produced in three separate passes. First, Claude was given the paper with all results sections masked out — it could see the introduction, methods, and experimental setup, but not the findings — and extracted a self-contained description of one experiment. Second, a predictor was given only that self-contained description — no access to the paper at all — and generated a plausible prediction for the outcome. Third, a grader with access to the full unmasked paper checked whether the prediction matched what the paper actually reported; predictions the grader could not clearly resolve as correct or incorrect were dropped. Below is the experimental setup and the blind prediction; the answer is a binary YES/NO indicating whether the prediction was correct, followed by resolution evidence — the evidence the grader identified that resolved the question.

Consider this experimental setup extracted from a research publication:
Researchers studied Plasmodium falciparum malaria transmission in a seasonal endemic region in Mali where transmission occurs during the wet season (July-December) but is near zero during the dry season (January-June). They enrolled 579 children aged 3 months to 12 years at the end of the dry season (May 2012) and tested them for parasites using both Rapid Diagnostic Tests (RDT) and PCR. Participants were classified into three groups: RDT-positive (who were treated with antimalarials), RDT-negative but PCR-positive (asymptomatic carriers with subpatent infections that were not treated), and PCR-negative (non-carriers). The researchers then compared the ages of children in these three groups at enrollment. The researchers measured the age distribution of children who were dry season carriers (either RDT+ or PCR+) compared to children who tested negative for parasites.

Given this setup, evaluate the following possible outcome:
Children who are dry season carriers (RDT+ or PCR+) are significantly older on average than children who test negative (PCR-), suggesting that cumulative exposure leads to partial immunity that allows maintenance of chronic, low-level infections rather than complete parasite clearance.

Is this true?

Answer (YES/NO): YES